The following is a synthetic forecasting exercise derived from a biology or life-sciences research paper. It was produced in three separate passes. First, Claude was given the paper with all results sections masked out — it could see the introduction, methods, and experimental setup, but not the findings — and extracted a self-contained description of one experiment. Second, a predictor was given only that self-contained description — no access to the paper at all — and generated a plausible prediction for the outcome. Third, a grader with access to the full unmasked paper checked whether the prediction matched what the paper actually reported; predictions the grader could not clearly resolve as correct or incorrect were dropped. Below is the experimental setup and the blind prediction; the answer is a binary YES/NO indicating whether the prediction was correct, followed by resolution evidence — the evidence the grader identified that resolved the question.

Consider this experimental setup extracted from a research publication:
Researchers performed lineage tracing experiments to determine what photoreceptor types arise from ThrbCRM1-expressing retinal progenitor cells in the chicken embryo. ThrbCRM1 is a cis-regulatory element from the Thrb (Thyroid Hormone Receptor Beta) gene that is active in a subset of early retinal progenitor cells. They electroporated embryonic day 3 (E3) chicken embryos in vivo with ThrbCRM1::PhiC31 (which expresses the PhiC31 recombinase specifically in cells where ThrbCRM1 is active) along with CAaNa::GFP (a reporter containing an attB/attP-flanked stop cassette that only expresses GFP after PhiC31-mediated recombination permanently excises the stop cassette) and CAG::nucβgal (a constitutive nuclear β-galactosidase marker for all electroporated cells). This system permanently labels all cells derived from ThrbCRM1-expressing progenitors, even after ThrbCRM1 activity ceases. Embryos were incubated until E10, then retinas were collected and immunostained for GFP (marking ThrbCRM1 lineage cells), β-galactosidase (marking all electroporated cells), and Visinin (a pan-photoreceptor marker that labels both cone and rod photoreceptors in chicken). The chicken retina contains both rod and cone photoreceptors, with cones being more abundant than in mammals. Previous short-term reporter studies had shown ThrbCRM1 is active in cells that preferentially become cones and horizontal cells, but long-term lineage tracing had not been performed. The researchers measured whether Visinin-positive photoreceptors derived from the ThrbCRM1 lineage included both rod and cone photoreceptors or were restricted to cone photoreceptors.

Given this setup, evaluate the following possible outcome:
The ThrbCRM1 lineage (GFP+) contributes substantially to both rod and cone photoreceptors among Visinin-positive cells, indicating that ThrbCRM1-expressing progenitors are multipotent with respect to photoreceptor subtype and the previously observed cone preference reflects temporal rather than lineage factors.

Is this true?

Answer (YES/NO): NO